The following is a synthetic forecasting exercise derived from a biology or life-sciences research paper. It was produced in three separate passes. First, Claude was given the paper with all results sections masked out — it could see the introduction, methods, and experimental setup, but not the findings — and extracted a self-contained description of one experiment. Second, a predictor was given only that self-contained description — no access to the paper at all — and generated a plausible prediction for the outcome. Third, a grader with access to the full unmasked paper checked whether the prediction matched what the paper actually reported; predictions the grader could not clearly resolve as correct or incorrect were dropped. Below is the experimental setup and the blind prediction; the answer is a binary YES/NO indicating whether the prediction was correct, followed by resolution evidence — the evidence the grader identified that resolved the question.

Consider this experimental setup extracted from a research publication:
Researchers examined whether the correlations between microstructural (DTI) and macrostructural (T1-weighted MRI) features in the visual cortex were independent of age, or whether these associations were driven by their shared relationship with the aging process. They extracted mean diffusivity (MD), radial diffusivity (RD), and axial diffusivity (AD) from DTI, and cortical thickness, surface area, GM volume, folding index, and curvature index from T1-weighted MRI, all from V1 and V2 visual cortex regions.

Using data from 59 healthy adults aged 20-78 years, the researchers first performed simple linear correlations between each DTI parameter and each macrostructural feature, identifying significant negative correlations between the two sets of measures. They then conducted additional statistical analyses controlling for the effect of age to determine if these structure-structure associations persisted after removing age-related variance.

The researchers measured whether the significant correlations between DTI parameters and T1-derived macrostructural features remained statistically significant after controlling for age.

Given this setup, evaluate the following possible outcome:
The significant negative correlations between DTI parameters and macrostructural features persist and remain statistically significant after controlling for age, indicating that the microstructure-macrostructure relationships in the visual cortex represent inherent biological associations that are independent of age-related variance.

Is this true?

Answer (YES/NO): NO